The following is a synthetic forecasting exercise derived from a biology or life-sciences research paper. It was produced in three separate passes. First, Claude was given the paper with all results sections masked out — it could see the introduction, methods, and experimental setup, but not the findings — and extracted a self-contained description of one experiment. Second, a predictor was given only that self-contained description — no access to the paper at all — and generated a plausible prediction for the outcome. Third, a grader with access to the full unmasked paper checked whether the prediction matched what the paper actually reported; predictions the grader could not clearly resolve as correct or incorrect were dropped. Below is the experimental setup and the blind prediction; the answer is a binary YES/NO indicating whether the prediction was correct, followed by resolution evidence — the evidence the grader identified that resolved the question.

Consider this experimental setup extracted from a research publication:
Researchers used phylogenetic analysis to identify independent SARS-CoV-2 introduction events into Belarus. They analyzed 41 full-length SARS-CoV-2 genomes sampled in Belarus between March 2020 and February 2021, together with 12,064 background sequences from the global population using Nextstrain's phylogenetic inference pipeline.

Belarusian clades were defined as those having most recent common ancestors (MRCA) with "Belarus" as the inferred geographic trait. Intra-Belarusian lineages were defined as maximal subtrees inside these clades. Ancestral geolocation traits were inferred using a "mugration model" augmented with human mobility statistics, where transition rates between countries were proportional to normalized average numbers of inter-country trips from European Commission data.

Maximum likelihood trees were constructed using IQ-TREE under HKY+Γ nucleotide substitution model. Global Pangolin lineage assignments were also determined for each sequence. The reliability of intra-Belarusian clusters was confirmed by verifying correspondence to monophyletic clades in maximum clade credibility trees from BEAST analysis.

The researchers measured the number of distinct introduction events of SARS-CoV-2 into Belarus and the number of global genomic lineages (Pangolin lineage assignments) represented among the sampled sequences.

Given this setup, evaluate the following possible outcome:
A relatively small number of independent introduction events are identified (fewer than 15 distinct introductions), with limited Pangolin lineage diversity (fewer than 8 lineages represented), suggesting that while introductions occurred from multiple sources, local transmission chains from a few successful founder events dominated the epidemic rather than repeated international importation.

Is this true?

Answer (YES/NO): NO